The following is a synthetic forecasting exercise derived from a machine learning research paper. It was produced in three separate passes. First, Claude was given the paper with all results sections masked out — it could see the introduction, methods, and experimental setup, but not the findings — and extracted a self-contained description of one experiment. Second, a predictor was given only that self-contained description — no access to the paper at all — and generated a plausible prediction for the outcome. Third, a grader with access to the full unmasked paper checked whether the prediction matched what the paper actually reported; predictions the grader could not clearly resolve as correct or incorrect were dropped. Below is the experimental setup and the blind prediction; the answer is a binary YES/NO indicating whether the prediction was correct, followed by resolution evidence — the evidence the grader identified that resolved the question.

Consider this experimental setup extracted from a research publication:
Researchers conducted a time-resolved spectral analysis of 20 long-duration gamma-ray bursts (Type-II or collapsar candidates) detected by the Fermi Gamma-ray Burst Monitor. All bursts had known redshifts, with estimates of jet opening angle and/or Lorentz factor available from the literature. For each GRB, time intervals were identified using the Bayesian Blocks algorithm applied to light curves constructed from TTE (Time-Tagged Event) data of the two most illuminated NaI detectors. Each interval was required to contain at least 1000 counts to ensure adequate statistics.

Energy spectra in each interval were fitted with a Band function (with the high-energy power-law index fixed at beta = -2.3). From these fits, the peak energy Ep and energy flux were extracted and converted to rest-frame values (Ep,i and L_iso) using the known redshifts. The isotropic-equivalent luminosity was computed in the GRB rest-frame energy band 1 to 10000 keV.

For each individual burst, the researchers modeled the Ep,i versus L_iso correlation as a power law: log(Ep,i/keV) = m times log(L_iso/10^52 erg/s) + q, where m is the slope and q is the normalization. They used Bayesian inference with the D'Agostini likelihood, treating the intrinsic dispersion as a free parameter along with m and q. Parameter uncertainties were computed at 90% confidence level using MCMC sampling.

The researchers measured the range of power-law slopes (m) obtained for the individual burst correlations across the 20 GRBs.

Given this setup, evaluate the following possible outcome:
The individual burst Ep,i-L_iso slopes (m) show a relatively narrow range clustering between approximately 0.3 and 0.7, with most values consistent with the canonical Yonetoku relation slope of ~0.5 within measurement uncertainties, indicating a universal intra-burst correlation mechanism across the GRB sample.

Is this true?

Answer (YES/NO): NO